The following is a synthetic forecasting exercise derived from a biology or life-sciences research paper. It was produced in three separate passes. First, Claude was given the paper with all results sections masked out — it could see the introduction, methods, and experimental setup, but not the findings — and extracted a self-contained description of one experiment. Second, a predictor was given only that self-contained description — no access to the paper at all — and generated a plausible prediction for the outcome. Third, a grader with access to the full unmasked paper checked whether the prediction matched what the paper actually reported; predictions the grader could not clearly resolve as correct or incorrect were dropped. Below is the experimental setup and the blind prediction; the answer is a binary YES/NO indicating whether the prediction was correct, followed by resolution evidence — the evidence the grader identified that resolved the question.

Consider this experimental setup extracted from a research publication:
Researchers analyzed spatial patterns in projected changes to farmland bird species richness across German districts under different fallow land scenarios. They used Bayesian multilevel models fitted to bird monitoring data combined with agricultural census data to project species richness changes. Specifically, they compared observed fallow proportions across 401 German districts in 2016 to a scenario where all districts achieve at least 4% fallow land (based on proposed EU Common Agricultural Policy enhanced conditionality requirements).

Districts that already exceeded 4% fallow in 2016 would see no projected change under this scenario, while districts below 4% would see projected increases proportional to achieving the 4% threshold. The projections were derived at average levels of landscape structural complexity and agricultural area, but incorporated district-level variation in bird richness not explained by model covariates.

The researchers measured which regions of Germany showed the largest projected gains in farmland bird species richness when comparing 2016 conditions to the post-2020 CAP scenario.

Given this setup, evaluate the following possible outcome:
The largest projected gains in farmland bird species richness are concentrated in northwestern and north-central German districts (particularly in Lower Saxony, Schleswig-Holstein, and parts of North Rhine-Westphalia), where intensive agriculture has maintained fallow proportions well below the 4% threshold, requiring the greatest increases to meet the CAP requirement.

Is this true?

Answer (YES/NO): NO